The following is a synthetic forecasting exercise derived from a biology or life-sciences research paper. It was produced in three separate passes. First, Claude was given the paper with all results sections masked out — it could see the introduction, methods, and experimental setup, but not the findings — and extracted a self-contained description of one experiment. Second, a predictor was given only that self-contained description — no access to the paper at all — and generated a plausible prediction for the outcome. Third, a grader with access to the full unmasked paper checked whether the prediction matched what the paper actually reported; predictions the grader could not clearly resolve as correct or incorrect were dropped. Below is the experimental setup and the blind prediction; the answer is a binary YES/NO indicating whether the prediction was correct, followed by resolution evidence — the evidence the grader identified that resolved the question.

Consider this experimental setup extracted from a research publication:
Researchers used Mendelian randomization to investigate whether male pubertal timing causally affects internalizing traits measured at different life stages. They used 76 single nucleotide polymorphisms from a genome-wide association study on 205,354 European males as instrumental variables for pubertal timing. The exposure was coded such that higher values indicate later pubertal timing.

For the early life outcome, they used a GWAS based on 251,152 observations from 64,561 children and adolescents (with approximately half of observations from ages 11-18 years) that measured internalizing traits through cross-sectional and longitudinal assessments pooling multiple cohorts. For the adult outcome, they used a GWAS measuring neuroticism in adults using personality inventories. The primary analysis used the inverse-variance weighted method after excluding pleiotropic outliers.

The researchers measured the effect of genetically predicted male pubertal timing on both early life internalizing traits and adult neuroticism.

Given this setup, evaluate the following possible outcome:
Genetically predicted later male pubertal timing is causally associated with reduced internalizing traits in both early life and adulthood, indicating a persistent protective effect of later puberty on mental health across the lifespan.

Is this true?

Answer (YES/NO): NO